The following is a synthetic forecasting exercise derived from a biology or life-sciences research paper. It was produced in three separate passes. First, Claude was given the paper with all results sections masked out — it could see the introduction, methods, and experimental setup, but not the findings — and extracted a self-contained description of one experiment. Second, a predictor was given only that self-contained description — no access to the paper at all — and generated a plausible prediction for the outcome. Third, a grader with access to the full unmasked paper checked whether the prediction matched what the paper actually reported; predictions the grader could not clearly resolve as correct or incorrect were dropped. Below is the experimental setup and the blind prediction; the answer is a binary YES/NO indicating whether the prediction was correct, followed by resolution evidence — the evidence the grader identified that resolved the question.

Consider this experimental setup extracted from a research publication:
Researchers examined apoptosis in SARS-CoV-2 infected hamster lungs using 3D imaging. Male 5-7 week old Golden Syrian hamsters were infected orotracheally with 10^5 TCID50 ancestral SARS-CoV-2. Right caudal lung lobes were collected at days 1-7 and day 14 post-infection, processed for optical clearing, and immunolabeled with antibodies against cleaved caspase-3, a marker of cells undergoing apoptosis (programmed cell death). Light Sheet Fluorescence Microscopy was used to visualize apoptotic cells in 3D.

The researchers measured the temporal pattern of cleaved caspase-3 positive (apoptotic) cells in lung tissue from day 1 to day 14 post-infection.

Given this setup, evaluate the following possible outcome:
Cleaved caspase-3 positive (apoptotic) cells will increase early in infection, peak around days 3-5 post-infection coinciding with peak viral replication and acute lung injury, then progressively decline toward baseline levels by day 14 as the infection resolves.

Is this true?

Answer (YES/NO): NO